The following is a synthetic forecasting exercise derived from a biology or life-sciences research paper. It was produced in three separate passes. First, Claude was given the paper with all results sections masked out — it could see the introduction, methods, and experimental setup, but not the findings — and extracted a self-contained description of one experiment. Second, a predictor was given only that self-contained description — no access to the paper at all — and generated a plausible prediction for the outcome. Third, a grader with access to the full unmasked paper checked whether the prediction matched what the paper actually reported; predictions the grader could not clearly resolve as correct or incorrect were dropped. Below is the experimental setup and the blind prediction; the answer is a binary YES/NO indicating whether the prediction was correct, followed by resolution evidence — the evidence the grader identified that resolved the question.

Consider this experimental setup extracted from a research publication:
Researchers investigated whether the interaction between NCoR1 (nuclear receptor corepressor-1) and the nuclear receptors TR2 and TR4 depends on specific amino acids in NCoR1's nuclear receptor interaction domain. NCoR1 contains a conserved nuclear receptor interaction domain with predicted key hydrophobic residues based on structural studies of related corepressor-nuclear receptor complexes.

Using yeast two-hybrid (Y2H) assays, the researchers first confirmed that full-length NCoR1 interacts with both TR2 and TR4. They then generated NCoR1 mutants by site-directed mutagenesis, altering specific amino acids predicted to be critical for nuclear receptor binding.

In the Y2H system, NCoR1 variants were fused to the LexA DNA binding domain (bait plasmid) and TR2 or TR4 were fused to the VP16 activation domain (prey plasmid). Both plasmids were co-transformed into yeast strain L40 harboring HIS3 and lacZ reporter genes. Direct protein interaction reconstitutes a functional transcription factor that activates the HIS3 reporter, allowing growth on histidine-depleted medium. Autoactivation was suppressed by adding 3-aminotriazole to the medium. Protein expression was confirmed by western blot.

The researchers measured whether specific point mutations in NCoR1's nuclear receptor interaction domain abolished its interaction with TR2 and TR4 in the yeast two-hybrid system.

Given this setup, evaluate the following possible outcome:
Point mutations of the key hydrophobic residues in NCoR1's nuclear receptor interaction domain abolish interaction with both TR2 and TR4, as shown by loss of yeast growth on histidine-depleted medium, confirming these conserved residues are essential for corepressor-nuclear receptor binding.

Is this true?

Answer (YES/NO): YES